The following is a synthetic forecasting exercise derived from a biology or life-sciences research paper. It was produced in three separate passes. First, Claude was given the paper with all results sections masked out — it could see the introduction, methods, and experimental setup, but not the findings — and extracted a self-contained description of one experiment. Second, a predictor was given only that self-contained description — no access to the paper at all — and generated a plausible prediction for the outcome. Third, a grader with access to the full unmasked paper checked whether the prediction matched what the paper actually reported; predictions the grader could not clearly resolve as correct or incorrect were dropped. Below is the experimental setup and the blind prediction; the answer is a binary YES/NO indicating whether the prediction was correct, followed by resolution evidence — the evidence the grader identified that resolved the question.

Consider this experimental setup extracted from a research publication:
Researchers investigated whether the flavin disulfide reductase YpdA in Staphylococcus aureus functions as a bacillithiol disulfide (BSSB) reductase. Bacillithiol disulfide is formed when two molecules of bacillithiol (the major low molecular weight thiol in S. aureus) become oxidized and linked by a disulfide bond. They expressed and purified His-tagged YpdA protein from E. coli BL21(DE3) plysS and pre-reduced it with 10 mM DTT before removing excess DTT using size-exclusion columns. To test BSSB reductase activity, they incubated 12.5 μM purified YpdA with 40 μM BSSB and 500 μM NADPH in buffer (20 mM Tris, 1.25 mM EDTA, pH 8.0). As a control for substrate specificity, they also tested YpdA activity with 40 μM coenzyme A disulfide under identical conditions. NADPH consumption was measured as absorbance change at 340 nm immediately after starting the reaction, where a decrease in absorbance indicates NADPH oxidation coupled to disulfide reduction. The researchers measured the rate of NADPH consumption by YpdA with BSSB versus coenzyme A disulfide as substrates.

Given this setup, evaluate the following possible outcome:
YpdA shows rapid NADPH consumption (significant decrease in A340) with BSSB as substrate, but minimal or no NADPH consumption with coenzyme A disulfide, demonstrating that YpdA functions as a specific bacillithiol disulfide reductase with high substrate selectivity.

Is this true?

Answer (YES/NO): YES